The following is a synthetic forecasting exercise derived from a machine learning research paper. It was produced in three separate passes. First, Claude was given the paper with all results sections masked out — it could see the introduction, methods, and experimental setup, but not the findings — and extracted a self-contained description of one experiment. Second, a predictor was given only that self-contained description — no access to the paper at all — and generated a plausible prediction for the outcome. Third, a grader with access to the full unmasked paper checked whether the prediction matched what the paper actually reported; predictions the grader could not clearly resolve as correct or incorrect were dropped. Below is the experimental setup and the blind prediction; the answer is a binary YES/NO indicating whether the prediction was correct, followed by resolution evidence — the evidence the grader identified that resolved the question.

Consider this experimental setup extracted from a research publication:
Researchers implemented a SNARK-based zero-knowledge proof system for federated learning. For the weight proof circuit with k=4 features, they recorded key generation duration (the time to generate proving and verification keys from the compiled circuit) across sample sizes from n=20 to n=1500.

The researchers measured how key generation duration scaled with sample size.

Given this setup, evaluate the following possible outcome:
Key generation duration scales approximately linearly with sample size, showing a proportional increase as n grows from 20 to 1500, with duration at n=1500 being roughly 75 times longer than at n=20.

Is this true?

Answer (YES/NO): NO